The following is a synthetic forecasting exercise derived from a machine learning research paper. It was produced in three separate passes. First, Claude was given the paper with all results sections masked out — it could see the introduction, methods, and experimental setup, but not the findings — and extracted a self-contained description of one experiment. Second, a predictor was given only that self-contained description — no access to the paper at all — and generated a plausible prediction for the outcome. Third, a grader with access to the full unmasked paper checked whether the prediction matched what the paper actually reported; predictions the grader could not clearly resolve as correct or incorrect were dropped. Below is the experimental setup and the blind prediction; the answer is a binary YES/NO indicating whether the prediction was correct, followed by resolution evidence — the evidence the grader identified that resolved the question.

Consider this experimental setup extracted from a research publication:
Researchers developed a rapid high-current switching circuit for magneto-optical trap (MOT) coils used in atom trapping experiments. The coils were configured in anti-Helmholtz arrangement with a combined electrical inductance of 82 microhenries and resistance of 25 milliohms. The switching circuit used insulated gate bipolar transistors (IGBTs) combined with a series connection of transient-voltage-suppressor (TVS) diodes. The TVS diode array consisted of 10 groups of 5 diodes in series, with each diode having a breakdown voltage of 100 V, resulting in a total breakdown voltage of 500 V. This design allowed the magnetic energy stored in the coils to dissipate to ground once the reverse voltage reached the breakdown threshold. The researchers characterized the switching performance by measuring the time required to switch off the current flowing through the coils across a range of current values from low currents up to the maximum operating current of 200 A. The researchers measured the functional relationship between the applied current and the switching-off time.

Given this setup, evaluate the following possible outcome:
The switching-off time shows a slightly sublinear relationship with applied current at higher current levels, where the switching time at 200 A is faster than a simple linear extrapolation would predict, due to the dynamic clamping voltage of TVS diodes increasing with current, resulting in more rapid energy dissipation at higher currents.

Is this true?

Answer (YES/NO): NO